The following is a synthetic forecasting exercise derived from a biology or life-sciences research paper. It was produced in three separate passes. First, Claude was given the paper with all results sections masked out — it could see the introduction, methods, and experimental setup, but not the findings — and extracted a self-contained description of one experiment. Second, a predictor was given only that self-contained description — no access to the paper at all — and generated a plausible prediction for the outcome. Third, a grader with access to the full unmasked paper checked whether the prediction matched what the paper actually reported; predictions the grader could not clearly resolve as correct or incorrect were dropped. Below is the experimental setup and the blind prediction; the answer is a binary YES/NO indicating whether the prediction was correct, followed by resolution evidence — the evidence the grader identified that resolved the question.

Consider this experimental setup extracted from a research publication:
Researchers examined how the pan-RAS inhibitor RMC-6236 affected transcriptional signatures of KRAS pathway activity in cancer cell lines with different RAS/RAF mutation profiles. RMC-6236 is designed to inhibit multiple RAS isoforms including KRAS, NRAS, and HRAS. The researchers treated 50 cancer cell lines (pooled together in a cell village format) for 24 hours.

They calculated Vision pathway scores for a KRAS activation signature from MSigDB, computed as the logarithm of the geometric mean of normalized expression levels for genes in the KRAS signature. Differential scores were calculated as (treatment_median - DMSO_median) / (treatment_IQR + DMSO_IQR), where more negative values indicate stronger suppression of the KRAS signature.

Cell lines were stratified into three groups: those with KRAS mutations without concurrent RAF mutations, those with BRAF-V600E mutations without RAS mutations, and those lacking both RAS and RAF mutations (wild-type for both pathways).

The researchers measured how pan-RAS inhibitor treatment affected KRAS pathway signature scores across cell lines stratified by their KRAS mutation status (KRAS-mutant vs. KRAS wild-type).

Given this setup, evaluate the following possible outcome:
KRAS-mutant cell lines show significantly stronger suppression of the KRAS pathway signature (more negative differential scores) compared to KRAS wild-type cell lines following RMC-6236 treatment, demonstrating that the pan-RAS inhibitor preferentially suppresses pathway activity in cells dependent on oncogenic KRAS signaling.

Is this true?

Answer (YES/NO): NO